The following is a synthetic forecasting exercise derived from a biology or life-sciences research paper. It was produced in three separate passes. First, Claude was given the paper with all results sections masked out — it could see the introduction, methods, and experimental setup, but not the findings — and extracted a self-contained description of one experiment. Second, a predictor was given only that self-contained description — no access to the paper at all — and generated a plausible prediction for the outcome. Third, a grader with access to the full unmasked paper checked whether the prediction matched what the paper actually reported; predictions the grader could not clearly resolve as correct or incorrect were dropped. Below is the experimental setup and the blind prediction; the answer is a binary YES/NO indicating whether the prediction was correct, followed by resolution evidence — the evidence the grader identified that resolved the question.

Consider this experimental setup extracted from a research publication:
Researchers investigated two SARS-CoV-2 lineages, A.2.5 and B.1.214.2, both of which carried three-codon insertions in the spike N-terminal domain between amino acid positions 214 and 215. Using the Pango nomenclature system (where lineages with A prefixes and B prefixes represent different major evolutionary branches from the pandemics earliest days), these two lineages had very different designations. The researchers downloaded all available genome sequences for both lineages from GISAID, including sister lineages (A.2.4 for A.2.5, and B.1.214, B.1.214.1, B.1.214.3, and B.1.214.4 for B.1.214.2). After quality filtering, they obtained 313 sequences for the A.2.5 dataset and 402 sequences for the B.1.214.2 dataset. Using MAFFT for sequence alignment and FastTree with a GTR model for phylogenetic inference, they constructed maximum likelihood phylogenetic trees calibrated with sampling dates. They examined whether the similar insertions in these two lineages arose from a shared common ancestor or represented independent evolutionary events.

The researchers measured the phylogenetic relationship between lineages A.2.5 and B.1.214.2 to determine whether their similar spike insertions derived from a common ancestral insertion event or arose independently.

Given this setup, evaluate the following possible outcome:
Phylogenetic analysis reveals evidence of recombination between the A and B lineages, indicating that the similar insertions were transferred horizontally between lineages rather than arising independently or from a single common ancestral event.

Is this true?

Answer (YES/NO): NO